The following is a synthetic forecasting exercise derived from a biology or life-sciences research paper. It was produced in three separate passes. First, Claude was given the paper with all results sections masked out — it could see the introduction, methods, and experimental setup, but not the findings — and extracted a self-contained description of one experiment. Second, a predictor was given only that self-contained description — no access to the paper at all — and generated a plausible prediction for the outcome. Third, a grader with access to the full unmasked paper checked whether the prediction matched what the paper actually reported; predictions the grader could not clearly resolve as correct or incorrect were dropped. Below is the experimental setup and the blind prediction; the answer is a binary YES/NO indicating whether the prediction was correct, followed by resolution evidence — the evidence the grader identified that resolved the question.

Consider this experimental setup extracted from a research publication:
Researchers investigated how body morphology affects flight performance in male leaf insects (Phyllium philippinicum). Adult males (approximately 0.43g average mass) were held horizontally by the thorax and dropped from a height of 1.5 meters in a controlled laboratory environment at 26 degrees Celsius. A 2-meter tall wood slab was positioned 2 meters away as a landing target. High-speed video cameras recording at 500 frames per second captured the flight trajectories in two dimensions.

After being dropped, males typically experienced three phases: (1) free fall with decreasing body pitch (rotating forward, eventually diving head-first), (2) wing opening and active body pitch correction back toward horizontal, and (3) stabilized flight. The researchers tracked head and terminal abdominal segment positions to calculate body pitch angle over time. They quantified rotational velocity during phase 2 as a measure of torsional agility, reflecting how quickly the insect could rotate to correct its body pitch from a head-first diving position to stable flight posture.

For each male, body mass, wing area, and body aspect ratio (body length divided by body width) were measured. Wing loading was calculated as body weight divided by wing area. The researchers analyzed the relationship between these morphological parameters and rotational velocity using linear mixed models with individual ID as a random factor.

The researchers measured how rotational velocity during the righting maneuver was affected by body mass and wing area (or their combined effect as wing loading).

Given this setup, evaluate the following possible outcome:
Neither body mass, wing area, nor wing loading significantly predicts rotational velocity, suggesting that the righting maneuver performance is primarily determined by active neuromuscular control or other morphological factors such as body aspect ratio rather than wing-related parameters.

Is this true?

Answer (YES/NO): NO